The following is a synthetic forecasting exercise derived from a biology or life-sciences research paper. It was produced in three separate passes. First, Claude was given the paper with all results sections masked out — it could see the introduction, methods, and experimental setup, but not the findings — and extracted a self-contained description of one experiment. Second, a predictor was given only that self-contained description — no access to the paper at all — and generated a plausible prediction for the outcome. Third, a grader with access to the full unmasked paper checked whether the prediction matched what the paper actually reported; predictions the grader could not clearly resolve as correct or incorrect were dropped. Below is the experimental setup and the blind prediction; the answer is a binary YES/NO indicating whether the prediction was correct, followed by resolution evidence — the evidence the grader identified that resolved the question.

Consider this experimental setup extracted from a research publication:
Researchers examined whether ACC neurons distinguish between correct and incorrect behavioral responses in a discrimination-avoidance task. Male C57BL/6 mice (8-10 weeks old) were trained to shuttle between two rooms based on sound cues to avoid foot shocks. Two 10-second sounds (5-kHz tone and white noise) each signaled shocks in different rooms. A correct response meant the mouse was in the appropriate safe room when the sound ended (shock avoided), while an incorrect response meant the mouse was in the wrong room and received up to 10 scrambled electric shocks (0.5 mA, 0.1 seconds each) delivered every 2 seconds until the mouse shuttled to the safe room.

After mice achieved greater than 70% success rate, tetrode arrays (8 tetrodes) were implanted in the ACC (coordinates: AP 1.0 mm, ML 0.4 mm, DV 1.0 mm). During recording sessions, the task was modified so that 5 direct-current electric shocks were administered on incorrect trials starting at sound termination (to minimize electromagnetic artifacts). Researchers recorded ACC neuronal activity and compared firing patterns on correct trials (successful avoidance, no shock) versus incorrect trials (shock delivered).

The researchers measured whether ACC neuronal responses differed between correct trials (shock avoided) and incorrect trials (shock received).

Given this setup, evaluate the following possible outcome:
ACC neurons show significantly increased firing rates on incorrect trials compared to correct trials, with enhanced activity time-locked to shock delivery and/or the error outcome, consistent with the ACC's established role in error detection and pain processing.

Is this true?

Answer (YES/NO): NO